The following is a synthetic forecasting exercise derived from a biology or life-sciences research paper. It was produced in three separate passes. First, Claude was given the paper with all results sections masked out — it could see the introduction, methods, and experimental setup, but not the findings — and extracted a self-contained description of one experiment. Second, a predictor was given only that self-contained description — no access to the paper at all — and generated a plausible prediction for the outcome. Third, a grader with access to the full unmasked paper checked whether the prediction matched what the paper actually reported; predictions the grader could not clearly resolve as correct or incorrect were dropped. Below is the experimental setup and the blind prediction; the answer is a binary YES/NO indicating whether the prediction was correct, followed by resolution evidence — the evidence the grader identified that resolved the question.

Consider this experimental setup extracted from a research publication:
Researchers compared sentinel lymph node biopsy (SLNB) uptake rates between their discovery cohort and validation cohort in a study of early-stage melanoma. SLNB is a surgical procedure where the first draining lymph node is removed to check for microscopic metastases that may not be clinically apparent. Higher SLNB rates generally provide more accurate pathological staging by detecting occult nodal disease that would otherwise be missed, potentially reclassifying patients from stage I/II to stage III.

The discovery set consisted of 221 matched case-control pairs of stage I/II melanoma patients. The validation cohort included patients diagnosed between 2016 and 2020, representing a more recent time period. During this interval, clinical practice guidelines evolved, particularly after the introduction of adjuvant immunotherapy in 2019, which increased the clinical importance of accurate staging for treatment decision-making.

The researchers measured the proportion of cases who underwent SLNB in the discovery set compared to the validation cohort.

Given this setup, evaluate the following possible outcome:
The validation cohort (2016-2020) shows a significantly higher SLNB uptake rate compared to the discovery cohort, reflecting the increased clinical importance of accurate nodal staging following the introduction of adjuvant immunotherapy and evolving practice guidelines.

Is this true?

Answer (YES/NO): YES